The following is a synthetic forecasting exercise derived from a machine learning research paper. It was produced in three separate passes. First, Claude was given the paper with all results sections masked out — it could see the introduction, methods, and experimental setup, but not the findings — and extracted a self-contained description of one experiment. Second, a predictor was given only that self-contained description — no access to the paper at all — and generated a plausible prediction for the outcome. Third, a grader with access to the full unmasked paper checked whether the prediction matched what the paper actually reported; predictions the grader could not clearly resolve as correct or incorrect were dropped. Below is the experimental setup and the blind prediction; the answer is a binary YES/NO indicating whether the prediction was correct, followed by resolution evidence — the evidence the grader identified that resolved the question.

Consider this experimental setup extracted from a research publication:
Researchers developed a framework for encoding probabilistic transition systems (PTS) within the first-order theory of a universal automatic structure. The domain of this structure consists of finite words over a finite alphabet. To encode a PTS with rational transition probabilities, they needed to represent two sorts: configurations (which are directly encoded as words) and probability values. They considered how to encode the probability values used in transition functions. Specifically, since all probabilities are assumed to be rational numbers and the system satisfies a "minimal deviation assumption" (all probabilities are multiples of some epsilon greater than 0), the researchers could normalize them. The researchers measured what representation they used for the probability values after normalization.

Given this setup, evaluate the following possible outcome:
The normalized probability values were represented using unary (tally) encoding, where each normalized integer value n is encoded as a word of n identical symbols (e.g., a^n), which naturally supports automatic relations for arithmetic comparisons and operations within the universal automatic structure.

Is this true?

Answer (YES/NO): NO